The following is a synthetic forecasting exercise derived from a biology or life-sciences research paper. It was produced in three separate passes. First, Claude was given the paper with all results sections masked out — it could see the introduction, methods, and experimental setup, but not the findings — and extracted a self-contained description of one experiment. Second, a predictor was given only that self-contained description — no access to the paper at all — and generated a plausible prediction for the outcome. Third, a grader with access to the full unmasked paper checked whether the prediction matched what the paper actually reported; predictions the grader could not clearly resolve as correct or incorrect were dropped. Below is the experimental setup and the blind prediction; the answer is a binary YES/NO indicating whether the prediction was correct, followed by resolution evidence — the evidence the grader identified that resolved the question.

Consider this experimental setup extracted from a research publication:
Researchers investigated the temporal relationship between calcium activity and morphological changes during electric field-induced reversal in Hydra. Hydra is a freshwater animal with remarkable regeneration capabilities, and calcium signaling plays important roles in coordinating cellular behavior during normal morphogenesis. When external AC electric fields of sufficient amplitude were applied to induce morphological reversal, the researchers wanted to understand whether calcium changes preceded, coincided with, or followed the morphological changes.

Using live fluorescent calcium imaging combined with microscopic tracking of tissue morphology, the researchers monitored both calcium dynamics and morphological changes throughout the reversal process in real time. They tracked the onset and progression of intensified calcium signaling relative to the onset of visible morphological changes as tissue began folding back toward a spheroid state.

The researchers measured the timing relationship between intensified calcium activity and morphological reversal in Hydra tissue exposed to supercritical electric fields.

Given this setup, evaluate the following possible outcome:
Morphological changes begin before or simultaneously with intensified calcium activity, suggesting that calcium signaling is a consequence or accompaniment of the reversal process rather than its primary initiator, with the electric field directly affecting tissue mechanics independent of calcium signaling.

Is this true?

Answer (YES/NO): NO